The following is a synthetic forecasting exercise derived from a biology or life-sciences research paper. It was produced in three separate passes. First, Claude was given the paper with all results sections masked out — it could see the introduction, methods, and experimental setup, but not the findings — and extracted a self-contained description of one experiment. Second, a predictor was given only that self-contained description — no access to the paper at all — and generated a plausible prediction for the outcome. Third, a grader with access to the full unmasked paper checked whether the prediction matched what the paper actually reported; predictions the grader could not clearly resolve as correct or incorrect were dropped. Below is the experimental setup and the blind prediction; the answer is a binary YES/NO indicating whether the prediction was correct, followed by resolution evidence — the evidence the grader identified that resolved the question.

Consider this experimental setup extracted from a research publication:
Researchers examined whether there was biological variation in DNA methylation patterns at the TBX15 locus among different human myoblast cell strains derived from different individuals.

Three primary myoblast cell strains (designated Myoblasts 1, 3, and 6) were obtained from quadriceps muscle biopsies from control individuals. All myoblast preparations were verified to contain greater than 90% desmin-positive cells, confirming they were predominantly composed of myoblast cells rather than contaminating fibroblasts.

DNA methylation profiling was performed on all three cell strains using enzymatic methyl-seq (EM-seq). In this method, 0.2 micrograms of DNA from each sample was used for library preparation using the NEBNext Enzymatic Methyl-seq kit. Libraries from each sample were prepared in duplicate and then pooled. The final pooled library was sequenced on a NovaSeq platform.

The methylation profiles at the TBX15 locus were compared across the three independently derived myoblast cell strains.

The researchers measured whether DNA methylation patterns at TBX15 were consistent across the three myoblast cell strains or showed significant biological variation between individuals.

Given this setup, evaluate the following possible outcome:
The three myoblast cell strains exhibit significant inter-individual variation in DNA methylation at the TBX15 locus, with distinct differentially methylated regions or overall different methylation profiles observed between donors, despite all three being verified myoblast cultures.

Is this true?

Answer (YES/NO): YES